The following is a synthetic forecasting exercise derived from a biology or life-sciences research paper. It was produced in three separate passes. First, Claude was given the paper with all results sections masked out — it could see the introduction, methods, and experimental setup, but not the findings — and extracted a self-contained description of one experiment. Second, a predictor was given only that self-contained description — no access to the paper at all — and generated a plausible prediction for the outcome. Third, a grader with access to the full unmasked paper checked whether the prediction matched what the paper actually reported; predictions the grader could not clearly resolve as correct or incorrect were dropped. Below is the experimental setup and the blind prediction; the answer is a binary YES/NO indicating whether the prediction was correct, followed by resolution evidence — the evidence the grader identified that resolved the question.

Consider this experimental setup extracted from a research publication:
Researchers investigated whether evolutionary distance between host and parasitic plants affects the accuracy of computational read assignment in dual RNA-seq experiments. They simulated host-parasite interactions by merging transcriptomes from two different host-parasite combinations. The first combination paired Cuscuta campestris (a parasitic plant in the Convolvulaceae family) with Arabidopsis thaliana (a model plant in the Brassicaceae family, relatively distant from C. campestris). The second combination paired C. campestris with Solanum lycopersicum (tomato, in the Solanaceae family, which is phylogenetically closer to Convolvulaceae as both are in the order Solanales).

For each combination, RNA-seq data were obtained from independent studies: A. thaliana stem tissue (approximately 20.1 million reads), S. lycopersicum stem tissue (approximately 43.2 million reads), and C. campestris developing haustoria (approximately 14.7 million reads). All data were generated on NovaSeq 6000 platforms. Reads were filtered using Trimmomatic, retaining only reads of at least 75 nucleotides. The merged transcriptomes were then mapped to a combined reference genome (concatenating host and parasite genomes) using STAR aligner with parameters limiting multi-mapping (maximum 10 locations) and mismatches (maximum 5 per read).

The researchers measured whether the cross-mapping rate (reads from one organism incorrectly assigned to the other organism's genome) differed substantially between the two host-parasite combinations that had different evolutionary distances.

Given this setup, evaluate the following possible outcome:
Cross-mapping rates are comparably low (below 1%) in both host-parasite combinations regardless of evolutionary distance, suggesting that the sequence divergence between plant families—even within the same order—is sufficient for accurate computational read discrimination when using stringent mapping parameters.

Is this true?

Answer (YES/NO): YES